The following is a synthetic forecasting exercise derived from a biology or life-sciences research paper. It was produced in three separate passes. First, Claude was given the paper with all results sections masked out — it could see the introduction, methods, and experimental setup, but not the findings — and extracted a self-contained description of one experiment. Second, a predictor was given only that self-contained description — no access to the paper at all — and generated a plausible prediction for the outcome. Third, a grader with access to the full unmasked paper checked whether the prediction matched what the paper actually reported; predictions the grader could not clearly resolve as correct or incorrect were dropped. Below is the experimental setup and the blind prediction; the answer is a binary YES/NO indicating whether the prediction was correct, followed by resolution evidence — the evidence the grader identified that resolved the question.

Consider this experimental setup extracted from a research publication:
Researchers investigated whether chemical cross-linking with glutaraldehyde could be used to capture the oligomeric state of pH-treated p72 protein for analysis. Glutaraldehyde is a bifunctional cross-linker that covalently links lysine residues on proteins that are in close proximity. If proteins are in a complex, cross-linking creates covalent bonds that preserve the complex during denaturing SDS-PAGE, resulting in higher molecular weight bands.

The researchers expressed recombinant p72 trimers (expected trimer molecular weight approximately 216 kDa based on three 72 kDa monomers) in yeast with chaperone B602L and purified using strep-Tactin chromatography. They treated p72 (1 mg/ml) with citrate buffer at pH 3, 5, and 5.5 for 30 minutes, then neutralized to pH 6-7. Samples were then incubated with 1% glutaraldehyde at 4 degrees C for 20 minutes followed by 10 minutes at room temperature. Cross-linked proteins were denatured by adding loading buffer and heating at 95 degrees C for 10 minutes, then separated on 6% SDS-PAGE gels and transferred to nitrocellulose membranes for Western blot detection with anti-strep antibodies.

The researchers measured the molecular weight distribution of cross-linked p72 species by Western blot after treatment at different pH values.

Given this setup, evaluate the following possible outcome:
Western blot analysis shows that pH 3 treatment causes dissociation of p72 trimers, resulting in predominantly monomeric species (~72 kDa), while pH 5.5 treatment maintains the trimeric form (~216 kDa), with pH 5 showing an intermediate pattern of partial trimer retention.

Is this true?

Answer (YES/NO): NO